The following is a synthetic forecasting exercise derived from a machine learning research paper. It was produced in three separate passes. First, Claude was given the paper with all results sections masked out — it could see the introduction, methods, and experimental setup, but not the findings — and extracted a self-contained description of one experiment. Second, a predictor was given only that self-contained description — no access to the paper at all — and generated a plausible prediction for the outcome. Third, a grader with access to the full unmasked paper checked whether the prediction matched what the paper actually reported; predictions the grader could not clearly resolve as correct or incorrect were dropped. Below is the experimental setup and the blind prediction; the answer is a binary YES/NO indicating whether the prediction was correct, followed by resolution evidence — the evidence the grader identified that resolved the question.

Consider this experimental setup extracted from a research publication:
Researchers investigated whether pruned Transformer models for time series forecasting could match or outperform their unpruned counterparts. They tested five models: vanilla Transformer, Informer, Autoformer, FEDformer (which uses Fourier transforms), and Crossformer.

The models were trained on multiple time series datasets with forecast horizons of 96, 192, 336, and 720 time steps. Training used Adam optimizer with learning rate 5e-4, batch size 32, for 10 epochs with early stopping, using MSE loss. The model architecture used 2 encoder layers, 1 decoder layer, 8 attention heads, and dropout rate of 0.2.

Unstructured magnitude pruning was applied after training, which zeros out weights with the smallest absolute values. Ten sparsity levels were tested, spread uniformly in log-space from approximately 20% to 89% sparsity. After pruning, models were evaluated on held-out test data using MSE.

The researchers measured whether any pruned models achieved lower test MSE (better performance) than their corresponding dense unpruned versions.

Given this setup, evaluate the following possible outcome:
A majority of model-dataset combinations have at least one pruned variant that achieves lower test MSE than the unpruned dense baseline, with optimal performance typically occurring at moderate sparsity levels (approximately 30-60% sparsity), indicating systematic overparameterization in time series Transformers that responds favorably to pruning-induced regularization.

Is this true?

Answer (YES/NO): NO